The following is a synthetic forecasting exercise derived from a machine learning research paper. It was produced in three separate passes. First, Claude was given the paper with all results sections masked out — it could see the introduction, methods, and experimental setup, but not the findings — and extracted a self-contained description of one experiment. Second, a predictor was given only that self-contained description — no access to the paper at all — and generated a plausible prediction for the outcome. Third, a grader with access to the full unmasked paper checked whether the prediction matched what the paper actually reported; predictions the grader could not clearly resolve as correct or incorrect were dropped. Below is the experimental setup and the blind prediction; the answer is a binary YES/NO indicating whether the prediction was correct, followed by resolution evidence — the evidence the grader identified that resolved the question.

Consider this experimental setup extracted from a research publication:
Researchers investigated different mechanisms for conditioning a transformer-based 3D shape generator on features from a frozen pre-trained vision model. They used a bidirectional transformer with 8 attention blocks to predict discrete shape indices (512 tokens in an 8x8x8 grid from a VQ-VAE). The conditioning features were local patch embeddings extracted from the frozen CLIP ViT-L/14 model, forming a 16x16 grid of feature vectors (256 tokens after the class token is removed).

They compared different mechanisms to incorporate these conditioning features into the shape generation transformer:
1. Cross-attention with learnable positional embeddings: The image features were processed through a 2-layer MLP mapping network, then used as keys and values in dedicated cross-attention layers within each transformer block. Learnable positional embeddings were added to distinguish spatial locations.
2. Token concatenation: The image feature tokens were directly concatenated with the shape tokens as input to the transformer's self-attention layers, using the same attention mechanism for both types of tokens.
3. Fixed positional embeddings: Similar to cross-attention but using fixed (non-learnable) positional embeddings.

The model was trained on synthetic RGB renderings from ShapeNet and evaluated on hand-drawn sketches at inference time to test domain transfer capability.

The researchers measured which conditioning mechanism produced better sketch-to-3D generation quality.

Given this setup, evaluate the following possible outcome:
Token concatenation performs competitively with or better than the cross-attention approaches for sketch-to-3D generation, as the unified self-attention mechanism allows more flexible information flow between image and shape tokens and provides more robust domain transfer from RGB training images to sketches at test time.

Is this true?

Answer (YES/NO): NO